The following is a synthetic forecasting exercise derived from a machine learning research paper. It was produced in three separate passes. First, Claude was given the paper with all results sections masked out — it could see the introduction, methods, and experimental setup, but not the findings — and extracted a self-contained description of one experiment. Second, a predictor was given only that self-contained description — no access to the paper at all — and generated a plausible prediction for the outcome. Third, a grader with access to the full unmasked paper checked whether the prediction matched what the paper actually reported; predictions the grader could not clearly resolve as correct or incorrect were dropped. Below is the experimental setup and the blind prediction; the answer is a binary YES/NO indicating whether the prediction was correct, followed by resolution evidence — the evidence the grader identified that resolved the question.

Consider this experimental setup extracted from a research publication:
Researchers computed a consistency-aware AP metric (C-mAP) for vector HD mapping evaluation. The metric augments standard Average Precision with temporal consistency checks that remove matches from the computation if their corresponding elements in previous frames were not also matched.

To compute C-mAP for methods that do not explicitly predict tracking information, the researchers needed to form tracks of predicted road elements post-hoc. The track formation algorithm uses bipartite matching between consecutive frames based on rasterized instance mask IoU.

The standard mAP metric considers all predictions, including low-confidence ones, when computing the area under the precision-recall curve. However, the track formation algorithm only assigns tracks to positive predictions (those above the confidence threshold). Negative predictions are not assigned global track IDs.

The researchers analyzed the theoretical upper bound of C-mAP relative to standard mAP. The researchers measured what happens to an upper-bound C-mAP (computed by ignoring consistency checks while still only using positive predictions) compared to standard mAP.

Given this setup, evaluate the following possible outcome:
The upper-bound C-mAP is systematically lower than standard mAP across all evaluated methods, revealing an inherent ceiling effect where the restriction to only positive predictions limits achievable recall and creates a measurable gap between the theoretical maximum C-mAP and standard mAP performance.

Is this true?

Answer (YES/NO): YES